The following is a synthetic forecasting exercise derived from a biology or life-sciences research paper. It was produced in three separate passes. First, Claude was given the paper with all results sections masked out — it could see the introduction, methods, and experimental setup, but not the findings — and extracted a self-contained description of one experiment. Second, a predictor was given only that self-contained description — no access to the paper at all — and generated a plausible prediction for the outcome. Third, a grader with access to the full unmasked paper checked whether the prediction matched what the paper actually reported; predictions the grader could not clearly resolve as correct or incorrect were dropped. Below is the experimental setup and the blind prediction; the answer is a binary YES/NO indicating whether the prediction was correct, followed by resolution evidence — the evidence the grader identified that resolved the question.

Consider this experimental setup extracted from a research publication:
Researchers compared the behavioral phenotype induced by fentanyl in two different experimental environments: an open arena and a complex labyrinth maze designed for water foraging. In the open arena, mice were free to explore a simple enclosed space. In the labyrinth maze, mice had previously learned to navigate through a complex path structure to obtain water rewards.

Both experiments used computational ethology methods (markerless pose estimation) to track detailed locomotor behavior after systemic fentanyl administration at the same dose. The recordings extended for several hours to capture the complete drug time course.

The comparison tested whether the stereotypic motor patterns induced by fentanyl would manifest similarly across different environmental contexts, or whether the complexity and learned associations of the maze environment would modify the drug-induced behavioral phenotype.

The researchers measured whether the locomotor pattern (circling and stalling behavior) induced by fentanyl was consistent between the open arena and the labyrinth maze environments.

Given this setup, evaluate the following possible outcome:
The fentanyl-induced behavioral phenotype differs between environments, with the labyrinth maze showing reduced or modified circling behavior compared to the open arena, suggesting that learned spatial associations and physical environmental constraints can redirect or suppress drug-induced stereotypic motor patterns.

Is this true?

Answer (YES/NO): NO